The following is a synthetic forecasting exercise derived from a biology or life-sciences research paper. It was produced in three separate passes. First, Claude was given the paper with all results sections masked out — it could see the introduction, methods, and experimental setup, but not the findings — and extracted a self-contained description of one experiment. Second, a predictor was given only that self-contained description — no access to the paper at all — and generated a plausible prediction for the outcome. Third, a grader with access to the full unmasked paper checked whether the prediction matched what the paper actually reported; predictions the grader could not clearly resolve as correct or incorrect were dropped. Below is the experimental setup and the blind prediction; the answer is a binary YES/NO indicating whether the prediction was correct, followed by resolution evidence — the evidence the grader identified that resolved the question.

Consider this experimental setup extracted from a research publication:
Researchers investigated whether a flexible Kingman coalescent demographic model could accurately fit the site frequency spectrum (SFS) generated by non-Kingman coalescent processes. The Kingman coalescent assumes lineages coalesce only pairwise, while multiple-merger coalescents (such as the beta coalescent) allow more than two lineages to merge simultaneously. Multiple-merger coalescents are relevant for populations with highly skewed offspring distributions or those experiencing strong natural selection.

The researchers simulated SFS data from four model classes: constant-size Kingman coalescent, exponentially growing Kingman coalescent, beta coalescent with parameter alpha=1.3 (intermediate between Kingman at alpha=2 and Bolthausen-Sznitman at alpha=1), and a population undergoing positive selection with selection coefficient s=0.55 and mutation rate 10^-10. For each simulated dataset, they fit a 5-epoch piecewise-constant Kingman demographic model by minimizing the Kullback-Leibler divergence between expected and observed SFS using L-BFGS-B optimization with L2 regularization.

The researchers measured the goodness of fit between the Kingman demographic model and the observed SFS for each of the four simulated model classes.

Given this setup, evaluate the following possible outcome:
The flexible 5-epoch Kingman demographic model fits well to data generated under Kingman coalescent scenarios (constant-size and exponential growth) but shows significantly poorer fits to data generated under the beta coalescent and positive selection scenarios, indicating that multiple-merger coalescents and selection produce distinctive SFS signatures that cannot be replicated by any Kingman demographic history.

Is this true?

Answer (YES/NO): NO